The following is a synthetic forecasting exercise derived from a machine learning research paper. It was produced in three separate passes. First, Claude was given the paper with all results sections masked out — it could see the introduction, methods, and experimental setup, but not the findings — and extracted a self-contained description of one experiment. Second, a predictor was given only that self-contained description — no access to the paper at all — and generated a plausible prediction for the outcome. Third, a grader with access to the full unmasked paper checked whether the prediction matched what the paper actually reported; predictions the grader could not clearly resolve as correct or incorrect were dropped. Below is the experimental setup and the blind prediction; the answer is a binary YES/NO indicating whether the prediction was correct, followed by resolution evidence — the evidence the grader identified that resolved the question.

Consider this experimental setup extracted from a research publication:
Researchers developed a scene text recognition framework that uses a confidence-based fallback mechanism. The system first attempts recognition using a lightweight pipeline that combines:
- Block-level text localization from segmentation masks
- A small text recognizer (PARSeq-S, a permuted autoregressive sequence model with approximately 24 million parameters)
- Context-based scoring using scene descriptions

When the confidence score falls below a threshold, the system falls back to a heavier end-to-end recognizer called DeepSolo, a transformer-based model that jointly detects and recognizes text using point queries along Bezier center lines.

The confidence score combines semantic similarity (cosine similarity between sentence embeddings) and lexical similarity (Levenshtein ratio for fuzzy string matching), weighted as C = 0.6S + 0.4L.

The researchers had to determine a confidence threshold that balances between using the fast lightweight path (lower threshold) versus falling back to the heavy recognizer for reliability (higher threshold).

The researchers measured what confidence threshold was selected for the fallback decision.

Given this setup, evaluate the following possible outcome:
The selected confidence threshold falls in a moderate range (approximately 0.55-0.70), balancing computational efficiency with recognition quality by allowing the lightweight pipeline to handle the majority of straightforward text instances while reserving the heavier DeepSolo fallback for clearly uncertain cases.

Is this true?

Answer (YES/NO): NO